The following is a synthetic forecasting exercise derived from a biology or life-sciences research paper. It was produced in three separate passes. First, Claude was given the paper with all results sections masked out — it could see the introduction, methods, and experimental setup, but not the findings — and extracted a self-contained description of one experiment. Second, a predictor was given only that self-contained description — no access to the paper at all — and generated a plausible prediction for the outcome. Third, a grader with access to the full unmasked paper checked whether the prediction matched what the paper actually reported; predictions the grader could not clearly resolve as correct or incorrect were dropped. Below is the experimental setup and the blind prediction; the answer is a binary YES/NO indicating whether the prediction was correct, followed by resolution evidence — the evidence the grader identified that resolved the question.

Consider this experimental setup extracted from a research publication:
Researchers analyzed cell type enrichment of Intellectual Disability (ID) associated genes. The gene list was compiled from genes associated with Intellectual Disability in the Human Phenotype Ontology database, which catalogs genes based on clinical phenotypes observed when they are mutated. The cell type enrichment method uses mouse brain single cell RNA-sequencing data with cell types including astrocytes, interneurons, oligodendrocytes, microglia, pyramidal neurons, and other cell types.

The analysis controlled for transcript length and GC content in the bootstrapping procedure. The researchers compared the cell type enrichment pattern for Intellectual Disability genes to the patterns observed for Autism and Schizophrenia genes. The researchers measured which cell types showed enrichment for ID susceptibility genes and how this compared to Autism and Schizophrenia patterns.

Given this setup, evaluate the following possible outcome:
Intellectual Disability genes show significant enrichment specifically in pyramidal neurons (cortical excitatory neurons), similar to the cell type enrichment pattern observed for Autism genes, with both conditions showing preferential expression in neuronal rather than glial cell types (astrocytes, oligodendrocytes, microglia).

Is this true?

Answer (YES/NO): NO